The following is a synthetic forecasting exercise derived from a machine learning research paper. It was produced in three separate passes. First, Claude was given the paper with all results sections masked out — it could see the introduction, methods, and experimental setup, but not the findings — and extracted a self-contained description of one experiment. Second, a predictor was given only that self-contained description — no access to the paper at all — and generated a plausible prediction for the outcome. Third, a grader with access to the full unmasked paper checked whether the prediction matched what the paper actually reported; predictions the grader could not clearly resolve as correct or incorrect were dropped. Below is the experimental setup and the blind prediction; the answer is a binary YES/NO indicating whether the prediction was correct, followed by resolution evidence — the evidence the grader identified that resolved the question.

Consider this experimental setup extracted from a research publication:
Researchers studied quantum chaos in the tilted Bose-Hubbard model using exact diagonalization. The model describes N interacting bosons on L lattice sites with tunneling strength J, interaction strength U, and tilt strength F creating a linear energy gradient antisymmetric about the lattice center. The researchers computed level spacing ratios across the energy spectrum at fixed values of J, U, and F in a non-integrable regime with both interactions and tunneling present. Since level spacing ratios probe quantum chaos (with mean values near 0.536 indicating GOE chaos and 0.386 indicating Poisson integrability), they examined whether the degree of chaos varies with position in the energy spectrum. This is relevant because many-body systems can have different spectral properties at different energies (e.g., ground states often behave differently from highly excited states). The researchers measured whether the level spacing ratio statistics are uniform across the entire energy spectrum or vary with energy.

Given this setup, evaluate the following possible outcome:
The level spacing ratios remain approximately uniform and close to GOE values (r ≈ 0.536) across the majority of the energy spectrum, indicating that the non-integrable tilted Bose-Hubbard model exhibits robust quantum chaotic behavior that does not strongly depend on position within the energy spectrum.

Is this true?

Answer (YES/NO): NO